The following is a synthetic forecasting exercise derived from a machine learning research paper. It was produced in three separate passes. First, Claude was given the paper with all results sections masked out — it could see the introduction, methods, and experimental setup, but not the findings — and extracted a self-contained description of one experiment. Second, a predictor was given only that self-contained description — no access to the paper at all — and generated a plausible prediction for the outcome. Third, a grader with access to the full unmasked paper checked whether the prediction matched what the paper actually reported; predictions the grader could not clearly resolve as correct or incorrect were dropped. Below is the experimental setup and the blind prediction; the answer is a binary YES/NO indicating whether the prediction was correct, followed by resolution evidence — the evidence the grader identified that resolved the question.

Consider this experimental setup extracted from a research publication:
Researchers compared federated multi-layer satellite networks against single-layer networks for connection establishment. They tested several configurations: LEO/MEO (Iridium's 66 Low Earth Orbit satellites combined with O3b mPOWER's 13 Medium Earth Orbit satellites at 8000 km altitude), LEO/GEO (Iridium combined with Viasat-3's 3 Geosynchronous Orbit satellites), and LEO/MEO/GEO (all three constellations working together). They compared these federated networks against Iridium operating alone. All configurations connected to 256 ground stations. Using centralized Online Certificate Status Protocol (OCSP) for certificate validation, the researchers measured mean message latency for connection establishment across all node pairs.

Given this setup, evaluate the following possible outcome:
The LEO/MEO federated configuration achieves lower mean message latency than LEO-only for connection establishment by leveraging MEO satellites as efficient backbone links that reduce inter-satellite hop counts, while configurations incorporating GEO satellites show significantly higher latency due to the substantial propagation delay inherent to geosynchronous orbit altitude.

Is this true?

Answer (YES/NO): NO